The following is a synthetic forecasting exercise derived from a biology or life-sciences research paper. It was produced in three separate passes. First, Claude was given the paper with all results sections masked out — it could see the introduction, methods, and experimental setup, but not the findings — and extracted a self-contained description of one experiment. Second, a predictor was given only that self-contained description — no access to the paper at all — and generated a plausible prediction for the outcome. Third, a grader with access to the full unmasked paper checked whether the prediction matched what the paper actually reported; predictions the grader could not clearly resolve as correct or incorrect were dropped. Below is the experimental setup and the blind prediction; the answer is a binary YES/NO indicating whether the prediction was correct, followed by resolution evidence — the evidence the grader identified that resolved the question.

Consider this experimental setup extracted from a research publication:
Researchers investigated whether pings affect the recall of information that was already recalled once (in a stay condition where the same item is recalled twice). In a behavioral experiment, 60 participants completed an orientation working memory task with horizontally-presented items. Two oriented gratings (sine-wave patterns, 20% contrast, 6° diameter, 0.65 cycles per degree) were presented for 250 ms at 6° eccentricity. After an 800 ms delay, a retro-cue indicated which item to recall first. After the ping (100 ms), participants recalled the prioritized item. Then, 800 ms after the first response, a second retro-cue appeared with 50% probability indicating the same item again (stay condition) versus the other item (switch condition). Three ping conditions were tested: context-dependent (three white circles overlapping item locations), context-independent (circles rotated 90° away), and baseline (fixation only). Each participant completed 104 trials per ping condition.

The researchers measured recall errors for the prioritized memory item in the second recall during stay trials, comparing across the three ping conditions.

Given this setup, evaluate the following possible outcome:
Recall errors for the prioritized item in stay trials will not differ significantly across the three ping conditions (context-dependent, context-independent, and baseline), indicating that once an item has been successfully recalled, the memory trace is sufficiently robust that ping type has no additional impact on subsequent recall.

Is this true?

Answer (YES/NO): NO